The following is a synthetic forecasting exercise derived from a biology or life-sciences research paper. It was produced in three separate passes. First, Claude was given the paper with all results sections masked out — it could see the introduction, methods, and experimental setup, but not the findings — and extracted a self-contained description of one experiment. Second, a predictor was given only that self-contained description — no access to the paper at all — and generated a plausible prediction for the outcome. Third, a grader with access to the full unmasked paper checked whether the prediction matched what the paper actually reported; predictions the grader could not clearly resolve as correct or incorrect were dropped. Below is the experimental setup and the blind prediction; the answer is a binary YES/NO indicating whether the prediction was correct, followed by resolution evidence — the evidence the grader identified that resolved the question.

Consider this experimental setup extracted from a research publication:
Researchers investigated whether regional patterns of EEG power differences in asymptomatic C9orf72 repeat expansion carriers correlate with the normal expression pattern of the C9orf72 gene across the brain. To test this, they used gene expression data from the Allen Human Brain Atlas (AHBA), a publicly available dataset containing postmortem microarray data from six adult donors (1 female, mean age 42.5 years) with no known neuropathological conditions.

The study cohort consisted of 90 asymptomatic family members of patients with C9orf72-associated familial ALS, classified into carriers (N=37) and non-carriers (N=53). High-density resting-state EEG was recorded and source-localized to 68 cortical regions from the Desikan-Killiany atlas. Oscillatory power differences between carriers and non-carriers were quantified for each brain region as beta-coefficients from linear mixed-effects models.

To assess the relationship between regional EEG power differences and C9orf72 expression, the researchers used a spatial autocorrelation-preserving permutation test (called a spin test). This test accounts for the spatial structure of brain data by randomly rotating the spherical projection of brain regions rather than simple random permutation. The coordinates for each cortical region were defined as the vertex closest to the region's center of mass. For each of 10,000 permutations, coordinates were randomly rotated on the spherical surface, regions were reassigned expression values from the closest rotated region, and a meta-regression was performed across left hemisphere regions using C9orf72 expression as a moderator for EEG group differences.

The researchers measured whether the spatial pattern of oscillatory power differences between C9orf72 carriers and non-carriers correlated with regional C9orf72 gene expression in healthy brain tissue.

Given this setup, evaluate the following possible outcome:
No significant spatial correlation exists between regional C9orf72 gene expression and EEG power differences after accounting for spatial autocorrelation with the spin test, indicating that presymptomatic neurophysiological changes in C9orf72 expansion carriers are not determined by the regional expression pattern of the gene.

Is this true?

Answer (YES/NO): NO